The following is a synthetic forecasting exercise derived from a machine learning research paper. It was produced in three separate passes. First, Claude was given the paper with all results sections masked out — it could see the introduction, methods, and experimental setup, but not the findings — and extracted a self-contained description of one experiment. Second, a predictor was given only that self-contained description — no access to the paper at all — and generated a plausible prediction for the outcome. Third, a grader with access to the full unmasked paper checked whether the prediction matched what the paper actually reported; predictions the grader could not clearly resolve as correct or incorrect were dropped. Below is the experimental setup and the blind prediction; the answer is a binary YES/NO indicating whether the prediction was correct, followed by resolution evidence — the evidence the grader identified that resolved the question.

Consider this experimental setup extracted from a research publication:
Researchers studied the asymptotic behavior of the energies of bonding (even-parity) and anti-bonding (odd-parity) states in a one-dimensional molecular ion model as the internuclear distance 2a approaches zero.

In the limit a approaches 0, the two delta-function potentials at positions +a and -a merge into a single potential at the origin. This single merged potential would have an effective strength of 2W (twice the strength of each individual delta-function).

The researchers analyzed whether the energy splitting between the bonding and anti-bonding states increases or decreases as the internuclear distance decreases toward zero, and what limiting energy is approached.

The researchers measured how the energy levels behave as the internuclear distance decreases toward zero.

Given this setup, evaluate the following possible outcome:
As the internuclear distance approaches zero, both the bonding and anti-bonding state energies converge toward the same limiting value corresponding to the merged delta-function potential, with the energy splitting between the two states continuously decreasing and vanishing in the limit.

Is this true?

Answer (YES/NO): NO